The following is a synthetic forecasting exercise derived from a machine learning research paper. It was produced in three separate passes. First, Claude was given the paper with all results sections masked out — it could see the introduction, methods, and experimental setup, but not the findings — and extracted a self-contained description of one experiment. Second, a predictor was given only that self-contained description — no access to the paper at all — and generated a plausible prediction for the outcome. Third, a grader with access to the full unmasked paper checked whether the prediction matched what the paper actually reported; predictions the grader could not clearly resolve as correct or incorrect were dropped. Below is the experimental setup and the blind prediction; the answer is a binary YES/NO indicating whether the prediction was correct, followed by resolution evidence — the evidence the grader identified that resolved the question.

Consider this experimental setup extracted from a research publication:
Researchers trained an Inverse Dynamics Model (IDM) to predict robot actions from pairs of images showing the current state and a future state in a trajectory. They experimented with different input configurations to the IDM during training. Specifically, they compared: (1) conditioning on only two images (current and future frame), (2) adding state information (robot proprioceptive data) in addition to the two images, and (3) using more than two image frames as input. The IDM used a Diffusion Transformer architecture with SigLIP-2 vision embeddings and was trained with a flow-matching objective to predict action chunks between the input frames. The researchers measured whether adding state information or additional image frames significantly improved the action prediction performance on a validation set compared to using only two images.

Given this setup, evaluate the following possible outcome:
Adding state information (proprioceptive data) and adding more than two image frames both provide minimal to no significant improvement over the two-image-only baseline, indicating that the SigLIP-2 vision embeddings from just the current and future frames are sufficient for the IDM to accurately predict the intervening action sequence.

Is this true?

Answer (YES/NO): YES